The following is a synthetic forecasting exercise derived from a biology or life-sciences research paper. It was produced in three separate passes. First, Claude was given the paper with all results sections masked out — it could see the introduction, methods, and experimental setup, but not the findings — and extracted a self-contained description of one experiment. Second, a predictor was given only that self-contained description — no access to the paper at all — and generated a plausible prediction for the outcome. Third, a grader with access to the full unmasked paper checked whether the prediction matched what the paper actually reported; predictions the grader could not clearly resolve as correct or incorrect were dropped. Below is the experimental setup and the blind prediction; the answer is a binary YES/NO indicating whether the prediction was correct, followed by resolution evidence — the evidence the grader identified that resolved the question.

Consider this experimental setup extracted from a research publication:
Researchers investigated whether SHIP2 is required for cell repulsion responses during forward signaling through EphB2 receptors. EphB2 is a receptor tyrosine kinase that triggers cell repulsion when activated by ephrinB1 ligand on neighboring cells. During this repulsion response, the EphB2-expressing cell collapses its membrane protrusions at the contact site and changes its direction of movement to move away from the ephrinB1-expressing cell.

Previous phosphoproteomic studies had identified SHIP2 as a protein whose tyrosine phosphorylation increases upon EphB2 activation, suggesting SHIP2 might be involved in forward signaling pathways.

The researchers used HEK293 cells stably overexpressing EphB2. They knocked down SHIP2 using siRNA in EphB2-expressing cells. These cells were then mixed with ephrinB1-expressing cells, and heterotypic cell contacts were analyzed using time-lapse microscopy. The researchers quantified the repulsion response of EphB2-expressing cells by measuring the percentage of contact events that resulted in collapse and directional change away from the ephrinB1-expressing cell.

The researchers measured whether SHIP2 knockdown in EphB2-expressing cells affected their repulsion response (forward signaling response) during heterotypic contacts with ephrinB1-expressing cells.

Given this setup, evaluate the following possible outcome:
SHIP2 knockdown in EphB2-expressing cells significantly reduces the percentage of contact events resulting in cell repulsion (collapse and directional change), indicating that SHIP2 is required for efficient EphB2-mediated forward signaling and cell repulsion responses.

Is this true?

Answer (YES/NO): YES